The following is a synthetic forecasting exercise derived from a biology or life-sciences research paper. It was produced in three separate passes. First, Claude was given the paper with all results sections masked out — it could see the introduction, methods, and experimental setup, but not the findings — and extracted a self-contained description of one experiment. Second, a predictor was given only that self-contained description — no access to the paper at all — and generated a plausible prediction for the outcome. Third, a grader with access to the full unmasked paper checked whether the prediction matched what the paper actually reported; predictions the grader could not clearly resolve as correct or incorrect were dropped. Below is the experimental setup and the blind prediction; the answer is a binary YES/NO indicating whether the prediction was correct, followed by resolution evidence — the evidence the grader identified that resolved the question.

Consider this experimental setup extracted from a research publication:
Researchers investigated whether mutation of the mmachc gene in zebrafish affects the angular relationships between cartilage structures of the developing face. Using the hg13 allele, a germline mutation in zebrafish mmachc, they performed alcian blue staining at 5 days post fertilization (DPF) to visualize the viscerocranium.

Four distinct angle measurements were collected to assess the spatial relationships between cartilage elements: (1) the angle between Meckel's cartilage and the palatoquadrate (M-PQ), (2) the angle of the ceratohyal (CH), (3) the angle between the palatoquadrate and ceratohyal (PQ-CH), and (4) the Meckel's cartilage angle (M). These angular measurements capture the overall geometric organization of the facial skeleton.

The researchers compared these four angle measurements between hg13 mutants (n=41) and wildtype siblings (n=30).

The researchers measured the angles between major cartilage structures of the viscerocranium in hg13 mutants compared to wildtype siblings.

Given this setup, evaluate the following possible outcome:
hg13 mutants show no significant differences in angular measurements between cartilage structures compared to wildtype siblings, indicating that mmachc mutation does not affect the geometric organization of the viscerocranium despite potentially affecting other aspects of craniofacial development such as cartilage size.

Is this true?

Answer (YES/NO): YES